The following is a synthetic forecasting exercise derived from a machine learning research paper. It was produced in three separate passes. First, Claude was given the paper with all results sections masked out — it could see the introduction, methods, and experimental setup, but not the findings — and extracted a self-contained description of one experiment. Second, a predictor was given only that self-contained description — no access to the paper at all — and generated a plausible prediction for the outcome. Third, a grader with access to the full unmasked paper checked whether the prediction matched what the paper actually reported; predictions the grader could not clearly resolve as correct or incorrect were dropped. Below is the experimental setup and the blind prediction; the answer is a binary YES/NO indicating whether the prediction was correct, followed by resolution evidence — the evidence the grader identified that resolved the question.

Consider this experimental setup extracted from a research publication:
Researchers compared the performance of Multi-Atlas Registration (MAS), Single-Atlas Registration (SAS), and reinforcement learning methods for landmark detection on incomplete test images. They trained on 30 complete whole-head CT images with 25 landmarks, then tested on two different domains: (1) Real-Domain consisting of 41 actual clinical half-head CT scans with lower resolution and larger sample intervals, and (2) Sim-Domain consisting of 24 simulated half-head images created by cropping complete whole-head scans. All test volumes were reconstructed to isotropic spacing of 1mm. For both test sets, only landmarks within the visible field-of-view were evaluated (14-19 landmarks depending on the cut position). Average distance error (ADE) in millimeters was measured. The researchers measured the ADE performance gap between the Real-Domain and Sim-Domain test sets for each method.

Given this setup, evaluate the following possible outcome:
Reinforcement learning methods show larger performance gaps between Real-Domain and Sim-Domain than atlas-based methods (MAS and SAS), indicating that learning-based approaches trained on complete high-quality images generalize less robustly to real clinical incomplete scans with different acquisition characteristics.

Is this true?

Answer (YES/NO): NO